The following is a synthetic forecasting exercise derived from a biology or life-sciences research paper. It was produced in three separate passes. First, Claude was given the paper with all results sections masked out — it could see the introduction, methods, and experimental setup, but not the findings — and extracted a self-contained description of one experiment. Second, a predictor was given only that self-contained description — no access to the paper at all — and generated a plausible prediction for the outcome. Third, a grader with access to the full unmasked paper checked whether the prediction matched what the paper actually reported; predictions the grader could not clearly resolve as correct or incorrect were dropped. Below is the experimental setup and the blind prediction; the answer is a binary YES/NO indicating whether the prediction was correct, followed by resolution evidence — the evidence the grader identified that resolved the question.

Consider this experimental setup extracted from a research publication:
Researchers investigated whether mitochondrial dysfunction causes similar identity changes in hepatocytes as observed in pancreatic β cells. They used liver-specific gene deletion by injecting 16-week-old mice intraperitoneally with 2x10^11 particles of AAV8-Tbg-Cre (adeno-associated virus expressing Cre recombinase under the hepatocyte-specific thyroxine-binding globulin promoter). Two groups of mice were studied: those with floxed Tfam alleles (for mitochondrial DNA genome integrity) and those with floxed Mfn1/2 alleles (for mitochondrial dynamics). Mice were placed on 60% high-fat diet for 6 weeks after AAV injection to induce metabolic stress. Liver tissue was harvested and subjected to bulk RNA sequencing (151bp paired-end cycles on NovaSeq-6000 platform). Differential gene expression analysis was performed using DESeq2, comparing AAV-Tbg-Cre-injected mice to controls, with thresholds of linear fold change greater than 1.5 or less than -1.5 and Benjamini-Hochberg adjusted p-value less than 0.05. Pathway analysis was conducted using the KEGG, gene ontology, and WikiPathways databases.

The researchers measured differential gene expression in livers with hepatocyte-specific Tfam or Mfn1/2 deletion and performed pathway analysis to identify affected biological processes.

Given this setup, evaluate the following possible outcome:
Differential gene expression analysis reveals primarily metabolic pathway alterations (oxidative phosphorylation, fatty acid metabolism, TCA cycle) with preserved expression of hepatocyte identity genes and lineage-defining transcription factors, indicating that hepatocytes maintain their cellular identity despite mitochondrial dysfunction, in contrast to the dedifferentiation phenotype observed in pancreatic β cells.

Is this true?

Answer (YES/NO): NO